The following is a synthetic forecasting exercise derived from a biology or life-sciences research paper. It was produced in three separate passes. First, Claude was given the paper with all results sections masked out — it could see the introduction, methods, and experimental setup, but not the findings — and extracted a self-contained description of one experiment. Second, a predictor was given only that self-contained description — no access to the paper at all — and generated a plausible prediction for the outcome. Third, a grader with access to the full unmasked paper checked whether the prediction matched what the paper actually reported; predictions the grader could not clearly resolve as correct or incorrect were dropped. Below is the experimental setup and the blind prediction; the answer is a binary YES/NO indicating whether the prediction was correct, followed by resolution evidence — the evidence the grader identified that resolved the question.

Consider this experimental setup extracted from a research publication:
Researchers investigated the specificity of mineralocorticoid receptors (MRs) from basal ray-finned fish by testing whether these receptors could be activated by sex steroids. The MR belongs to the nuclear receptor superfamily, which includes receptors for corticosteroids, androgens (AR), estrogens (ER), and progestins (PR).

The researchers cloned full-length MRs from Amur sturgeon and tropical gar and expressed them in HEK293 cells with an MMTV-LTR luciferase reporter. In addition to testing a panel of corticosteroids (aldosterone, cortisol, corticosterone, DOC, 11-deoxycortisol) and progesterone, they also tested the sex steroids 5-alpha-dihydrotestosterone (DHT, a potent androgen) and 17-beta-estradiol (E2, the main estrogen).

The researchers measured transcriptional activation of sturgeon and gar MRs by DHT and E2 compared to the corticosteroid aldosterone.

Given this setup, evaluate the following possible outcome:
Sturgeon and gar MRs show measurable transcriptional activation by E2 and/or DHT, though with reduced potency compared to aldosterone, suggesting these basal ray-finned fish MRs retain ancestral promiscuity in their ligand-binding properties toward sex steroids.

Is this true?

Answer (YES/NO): NO